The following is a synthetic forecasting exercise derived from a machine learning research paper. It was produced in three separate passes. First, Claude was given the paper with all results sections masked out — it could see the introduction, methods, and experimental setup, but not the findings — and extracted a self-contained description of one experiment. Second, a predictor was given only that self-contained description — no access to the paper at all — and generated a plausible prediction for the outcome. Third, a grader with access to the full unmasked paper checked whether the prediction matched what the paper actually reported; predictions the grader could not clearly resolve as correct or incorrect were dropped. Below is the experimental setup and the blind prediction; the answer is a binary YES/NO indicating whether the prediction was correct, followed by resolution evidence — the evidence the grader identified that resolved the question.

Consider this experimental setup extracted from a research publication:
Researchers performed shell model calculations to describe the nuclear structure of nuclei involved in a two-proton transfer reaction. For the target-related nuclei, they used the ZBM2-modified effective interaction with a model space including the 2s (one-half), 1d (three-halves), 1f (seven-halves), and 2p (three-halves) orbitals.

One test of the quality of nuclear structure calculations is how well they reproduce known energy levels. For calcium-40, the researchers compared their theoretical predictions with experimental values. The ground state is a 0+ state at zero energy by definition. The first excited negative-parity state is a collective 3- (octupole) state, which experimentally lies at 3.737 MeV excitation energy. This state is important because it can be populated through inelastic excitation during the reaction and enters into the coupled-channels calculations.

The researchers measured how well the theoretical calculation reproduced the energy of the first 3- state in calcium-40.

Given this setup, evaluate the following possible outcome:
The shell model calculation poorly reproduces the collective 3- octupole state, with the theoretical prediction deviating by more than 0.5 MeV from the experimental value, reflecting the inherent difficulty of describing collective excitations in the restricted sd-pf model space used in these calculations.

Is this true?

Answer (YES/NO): NO